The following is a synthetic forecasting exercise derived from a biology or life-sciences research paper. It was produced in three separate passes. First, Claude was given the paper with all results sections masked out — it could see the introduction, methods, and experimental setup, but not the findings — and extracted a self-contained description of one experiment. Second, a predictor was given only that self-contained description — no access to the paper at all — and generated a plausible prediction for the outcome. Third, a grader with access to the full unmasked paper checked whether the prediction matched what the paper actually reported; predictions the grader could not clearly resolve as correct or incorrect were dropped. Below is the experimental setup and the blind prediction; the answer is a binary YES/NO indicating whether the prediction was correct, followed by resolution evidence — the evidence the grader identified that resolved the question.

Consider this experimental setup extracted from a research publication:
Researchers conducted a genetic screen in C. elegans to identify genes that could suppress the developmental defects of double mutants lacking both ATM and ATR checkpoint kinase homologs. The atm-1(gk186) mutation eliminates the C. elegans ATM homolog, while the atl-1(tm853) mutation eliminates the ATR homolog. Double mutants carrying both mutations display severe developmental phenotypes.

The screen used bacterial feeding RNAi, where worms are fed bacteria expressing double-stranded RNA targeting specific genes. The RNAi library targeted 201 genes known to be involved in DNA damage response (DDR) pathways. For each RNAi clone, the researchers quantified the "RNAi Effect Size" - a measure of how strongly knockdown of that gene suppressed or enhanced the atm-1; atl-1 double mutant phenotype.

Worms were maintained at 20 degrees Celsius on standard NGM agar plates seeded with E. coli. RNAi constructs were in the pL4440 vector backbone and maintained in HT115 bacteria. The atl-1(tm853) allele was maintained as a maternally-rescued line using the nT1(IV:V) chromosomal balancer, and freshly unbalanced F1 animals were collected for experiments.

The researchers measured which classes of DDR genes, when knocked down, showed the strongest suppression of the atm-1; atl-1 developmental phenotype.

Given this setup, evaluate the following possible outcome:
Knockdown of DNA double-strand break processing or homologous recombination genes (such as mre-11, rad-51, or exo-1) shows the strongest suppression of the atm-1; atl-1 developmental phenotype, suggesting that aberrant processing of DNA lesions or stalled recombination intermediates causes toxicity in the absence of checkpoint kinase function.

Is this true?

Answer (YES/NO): NO